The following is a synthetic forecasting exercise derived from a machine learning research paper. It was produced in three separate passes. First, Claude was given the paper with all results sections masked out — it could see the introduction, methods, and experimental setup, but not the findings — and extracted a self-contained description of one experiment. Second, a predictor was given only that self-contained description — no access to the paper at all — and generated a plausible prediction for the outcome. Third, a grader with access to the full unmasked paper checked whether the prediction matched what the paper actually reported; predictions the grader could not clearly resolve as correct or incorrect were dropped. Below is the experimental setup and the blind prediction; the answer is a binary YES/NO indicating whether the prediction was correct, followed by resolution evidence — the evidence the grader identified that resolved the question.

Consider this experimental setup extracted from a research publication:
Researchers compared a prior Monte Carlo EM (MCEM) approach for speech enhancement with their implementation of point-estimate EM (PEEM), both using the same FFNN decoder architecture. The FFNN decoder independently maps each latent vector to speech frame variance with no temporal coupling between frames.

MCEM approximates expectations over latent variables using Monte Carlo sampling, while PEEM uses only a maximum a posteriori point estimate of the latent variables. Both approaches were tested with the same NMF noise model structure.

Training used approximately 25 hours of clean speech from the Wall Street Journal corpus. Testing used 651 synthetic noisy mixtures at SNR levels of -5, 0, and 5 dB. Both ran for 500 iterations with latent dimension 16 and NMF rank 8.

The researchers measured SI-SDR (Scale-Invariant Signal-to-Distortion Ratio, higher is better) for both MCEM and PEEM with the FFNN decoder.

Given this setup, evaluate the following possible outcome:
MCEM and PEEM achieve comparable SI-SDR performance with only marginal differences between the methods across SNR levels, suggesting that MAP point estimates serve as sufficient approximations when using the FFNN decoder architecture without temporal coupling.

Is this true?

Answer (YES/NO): NO